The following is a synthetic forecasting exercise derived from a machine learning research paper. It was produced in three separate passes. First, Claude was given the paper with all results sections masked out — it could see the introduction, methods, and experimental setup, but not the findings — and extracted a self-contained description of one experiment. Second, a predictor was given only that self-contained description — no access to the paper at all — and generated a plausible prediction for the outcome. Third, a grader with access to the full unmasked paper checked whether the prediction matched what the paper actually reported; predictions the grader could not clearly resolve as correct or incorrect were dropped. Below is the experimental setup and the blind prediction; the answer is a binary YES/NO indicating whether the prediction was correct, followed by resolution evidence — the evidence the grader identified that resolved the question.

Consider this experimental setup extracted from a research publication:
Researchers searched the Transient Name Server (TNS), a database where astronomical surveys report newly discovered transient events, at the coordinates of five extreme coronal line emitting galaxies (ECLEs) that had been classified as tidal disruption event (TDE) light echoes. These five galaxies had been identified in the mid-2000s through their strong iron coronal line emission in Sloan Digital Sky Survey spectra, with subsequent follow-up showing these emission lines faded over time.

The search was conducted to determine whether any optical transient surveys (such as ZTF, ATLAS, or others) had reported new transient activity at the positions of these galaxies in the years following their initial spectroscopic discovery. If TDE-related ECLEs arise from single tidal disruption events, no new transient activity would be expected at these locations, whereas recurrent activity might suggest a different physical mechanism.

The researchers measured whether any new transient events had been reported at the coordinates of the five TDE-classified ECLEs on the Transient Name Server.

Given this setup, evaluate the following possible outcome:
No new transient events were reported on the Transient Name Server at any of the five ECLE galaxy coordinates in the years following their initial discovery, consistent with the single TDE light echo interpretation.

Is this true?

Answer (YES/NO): YES